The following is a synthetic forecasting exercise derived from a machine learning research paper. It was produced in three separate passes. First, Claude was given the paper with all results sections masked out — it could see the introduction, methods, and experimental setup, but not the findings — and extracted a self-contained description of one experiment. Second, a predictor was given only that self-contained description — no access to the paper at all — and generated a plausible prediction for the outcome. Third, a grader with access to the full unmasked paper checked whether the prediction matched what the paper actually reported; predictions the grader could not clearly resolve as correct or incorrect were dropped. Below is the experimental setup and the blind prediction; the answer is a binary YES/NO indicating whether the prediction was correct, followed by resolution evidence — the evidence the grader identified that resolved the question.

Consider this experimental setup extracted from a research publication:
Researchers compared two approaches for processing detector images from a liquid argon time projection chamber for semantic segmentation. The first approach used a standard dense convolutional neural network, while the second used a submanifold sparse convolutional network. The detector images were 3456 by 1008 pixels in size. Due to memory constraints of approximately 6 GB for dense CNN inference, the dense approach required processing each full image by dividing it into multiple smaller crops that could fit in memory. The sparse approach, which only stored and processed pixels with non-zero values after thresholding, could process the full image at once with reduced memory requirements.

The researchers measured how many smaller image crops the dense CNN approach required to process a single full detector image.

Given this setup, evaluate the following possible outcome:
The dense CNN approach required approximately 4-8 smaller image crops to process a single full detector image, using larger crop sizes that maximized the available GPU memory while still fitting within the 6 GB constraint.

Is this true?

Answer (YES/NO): NO